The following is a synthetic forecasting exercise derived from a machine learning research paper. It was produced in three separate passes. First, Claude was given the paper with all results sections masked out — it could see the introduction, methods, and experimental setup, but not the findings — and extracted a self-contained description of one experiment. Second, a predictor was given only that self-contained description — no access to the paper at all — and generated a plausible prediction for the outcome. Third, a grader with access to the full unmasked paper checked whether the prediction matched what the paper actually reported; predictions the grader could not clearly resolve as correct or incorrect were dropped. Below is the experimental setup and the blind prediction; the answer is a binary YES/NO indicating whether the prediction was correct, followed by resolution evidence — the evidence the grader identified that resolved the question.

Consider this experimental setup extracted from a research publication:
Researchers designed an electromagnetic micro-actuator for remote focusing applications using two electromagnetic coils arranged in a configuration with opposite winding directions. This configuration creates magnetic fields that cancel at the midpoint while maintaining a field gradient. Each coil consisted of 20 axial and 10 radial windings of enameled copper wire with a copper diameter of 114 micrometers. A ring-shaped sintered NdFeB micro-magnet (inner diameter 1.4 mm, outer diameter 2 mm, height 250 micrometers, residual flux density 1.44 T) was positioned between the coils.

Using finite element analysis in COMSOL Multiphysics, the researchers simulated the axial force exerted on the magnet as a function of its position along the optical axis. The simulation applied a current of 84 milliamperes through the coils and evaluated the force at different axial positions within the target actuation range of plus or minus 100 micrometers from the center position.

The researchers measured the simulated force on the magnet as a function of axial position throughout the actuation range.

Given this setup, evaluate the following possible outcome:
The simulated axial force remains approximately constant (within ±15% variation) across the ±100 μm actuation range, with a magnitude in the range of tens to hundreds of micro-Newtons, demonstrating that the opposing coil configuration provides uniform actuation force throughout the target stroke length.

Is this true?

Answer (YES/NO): NO